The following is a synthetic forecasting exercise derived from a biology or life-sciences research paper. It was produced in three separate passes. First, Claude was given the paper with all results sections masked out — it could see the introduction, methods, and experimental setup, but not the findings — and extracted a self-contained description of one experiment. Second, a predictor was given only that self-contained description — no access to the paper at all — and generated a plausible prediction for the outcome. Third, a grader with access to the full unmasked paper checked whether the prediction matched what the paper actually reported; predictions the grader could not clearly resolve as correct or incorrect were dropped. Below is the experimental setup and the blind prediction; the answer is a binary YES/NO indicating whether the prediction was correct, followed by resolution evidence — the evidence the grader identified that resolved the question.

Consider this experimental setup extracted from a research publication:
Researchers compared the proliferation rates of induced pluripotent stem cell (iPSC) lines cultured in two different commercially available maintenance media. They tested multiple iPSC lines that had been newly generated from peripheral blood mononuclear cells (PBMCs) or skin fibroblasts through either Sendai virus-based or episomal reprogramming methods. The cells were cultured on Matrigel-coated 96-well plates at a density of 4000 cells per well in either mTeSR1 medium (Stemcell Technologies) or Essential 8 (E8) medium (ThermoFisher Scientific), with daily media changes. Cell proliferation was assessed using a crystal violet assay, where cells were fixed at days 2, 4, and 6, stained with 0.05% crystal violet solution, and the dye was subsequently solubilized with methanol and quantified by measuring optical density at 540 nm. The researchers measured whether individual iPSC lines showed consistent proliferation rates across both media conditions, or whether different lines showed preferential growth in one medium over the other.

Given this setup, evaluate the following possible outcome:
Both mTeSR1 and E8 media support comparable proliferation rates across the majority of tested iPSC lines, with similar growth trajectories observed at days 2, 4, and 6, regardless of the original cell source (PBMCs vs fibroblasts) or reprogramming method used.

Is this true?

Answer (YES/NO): NO